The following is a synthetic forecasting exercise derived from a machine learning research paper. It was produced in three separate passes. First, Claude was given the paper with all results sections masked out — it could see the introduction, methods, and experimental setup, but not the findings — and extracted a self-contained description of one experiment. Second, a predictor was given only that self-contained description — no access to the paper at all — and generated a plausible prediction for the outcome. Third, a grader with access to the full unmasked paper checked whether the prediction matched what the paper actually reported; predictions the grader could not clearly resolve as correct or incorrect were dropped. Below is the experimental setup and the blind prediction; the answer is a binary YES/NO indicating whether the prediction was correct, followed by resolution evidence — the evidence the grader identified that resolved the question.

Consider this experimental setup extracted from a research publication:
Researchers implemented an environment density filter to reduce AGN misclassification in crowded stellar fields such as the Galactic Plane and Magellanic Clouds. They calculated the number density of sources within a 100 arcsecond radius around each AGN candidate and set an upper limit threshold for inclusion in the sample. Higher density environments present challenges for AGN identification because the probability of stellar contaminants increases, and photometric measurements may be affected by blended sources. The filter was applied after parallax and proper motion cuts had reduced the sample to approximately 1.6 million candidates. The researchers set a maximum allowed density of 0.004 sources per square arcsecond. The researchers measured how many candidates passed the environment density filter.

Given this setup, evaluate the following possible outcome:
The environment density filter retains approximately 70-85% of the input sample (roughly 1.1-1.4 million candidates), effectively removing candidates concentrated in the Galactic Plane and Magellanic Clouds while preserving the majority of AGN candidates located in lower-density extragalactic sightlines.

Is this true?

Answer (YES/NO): YES